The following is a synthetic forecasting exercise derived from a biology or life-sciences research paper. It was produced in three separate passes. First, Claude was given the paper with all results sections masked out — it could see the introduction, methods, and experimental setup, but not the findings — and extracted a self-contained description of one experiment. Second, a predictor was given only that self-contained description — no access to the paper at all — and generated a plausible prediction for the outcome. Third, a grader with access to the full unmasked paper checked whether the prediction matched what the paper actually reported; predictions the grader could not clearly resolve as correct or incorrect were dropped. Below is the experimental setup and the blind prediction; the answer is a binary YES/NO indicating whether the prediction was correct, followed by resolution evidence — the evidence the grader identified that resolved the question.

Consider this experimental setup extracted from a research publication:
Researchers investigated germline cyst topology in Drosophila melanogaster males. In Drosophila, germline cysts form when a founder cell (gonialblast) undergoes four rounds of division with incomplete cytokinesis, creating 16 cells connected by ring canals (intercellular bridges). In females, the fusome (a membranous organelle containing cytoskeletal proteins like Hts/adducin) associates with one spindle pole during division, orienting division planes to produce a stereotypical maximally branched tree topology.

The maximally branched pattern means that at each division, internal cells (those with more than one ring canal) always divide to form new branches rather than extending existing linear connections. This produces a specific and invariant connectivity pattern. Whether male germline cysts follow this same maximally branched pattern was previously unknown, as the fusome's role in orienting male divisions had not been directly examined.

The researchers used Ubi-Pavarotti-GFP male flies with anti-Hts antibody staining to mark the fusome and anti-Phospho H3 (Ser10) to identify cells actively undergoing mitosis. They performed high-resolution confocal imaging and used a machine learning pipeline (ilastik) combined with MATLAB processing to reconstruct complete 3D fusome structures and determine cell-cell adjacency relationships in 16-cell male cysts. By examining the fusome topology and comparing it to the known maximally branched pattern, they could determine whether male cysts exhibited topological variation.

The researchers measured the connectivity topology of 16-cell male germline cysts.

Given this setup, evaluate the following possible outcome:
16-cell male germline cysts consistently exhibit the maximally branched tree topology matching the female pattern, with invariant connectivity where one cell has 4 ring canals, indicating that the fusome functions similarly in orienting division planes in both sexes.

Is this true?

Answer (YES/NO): NO